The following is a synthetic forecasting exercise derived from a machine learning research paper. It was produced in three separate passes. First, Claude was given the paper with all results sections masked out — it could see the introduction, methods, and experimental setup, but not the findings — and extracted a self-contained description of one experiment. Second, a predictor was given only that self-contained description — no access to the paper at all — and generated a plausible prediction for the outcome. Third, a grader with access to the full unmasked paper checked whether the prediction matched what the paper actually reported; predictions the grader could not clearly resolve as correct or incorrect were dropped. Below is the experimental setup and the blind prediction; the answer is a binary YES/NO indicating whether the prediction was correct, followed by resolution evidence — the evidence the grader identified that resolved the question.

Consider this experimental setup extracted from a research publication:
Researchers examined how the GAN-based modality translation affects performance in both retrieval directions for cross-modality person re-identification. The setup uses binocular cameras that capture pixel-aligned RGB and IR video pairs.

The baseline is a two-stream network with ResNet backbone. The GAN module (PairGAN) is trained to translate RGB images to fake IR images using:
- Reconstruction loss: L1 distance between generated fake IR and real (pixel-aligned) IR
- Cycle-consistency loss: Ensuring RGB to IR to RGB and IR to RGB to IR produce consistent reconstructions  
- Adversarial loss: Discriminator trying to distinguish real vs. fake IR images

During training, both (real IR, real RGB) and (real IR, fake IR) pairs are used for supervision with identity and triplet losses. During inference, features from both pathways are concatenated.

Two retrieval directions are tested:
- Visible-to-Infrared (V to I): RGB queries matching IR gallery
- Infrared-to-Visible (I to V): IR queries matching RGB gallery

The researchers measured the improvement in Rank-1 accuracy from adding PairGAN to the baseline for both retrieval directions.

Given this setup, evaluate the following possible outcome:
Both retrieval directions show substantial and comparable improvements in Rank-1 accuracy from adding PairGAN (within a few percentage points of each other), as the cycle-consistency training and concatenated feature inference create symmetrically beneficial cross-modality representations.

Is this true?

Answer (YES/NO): YES